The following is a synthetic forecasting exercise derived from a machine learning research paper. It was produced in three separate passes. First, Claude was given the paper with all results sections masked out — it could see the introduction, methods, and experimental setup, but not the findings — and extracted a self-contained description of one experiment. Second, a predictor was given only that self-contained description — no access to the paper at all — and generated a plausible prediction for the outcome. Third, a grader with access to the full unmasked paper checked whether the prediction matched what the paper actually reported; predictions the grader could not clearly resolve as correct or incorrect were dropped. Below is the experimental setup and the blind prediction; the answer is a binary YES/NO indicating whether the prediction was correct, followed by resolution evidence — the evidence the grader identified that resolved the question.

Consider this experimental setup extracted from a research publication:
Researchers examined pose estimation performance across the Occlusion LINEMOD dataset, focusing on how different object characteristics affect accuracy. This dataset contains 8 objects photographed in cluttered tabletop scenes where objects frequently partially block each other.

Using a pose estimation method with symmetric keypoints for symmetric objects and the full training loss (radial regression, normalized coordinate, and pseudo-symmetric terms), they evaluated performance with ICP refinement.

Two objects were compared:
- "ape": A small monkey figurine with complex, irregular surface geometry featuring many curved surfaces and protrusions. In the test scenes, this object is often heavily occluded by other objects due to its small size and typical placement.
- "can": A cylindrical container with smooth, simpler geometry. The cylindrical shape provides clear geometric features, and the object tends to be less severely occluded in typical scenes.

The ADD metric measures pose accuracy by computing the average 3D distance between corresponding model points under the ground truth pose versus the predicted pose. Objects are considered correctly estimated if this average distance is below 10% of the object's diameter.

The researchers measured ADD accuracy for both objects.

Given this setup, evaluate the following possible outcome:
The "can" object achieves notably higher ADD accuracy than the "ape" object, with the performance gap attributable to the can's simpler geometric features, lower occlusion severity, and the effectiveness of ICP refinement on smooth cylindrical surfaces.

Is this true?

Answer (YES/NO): YES